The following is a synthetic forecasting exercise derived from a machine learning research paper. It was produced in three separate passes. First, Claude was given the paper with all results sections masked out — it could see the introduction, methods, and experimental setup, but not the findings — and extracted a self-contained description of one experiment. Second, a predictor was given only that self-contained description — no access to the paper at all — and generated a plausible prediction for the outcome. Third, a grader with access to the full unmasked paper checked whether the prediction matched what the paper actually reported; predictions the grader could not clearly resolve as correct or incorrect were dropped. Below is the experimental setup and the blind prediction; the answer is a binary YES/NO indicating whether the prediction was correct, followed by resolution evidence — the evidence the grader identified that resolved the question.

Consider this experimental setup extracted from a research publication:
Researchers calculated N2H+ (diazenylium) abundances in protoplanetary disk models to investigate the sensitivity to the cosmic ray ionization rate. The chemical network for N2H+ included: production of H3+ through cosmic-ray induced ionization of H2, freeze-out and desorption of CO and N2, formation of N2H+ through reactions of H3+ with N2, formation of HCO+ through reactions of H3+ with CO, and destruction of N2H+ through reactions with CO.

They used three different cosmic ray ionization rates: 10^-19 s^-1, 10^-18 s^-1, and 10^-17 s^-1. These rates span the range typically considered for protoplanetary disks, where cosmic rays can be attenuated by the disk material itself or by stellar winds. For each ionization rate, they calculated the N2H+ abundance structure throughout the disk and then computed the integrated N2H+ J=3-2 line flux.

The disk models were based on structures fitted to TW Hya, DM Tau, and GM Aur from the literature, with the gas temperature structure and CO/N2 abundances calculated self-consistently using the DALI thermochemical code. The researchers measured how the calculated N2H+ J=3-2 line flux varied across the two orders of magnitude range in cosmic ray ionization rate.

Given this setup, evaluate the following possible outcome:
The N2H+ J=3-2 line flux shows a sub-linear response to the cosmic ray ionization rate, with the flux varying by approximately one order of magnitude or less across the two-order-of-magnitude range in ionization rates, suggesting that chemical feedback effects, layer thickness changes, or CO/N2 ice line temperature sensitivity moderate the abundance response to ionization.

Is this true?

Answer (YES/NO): YES